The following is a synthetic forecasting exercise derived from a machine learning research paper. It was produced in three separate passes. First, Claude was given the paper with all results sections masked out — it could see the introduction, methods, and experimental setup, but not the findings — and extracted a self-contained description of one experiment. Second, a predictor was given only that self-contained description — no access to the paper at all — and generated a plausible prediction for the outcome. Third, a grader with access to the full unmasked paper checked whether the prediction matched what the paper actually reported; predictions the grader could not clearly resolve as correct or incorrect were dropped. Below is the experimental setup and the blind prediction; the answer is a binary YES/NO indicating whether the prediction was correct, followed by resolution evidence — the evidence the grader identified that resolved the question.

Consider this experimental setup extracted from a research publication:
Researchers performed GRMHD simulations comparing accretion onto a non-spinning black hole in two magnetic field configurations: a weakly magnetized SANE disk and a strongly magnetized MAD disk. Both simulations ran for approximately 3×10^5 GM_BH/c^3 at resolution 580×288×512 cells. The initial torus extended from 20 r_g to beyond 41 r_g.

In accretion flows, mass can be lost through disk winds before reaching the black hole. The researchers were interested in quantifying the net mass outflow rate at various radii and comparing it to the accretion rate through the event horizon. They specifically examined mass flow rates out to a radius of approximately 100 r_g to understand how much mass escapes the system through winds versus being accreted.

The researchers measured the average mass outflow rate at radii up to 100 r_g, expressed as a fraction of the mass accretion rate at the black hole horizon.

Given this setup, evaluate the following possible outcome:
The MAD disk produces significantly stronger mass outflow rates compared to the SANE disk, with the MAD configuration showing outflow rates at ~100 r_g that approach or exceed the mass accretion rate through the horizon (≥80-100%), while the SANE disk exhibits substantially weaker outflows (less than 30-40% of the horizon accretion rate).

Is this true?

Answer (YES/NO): NO